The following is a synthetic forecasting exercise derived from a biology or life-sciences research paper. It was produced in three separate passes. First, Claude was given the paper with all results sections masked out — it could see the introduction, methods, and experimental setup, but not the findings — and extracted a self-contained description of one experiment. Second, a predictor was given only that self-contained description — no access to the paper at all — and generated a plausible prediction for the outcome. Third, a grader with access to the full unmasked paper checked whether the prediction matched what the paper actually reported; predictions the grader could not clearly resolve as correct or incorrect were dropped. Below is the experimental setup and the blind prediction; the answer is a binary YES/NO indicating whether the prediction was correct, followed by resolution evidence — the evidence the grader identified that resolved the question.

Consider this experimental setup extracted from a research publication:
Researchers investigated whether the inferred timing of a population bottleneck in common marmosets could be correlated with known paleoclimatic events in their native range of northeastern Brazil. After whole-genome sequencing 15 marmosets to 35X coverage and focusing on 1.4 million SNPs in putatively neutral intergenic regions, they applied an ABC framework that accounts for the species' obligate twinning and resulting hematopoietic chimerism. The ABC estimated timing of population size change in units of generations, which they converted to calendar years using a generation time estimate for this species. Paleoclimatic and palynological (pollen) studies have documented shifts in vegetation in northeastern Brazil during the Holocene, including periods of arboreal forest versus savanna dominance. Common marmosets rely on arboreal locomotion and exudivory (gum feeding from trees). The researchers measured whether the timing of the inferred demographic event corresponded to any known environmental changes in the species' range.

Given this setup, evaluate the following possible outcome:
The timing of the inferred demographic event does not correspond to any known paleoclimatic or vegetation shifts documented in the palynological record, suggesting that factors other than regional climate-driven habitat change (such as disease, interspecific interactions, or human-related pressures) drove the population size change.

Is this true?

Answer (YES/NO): NO